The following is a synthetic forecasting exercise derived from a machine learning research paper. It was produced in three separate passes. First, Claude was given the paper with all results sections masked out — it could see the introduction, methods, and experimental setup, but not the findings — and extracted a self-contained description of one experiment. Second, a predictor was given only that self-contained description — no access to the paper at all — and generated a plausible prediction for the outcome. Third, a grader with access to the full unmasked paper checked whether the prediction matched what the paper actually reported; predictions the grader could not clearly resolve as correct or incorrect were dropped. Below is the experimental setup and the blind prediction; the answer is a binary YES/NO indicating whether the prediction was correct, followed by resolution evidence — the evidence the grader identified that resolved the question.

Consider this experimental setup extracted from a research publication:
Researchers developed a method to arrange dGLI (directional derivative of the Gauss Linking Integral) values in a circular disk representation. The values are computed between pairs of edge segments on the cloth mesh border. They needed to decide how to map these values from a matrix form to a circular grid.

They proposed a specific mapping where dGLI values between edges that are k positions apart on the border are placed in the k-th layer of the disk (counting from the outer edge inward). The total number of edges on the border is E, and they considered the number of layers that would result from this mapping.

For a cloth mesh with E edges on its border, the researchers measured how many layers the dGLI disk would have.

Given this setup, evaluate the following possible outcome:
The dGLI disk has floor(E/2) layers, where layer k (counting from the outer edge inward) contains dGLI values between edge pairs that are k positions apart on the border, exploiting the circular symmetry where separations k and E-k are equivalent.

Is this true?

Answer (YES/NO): YES